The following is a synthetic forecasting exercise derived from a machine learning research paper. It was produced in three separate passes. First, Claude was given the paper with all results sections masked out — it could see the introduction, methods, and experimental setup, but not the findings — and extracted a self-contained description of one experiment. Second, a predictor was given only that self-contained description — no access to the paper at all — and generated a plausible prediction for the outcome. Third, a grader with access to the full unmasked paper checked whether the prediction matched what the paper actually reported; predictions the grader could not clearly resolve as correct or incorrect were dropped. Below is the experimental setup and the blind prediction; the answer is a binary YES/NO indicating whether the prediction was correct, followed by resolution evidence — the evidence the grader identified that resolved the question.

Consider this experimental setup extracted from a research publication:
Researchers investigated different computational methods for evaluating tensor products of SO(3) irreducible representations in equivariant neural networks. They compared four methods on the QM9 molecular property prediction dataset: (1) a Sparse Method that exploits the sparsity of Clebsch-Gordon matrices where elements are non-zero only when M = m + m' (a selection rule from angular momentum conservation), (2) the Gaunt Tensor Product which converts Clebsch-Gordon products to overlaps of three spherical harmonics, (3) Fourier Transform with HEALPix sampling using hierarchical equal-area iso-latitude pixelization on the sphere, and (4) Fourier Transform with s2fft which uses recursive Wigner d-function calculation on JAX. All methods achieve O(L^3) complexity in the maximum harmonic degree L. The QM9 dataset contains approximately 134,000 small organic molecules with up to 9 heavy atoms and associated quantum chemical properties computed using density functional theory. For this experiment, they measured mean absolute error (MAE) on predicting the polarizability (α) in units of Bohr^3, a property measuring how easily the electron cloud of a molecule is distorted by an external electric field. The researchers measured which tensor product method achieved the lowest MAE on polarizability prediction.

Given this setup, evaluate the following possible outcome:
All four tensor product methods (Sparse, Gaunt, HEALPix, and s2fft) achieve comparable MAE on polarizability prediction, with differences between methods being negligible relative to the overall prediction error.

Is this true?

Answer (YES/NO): NO